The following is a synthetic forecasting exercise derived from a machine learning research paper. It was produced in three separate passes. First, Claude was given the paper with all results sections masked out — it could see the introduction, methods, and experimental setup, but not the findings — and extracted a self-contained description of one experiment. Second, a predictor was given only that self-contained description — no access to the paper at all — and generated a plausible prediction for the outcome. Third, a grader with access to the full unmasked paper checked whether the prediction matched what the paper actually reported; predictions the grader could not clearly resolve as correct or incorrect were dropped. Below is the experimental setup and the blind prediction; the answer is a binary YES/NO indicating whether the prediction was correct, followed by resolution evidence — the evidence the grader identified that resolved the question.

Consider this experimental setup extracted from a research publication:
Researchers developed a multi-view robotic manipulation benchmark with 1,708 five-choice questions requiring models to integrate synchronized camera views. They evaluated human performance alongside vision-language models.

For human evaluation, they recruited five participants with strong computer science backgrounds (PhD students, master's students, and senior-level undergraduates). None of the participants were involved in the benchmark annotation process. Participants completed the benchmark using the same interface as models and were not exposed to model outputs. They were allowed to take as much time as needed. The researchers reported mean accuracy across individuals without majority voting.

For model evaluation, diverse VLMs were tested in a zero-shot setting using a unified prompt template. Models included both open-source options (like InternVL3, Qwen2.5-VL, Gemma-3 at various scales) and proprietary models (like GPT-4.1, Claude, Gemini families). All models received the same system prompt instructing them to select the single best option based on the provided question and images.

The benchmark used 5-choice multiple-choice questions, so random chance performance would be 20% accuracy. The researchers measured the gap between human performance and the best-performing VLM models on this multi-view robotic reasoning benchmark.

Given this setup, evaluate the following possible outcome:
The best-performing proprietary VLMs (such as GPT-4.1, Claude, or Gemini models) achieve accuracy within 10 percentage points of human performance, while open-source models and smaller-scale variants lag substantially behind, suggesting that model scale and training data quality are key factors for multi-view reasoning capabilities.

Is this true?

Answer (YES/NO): NO